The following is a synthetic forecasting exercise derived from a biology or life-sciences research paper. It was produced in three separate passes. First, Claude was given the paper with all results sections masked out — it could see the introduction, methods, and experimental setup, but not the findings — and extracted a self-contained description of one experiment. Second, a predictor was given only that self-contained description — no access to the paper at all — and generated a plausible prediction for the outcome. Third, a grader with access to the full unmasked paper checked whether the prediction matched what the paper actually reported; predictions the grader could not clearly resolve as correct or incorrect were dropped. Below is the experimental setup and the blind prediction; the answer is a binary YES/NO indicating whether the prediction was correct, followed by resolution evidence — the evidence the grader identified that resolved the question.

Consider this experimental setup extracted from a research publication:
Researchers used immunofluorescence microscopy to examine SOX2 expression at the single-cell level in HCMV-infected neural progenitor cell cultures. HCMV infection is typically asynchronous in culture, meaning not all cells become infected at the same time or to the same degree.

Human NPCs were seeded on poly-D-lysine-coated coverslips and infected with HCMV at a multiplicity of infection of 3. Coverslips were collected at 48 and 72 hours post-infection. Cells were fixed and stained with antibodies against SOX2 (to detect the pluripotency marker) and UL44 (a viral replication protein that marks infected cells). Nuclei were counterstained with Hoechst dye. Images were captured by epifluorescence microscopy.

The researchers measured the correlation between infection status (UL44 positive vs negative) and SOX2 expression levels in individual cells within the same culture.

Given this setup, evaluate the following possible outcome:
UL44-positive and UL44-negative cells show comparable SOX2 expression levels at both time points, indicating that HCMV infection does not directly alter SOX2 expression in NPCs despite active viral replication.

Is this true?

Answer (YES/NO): NO